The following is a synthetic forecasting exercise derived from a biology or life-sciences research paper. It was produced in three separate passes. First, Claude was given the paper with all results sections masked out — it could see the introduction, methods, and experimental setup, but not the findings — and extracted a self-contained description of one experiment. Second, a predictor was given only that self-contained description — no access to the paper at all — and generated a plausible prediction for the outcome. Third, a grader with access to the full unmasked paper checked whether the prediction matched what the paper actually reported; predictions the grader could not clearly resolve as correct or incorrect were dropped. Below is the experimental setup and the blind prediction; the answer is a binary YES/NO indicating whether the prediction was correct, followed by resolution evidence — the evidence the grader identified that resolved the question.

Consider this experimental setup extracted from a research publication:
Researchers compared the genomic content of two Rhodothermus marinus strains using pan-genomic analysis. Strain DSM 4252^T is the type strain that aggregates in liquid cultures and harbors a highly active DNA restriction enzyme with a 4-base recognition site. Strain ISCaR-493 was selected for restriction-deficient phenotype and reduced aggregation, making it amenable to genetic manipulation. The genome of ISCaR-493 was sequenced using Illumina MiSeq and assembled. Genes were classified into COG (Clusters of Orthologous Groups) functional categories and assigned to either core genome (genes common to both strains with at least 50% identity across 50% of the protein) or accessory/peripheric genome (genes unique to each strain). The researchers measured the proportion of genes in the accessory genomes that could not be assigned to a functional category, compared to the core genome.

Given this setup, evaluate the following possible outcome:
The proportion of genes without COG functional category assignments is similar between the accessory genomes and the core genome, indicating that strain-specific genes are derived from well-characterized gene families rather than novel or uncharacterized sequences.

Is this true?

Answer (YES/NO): NO